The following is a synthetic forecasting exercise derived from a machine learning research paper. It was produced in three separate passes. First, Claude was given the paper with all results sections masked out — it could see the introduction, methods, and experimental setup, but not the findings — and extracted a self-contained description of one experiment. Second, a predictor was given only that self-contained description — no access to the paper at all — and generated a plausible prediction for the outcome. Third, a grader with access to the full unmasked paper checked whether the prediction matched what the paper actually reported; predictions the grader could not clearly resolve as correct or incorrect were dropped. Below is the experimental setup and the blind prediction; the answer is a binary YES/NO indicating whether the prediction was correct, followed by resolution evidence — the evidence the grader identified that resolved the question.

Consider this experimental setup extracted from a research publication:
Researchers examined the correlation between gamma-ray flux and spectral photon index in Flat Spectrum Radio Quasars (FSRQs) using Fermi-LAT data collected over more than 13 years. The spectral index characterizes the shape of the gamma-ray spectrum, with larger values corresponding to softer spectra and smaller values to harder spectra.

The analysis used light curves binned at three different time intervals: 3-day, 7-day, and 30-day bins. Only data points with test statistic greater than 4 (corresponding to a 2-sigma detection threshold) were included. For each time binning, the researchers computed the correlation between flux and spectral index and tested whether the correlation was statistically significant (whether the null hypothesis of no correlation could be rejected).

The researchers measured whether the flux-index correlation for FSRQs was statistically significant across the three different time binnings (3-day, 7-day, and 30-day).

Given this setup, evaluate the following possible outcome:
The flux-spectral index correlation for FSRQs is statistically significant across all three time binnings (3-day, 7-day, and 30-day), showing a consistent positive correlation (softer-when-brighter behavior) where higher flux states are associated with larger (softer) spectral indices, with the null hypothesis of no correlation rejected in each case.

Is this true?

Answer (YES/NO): NO